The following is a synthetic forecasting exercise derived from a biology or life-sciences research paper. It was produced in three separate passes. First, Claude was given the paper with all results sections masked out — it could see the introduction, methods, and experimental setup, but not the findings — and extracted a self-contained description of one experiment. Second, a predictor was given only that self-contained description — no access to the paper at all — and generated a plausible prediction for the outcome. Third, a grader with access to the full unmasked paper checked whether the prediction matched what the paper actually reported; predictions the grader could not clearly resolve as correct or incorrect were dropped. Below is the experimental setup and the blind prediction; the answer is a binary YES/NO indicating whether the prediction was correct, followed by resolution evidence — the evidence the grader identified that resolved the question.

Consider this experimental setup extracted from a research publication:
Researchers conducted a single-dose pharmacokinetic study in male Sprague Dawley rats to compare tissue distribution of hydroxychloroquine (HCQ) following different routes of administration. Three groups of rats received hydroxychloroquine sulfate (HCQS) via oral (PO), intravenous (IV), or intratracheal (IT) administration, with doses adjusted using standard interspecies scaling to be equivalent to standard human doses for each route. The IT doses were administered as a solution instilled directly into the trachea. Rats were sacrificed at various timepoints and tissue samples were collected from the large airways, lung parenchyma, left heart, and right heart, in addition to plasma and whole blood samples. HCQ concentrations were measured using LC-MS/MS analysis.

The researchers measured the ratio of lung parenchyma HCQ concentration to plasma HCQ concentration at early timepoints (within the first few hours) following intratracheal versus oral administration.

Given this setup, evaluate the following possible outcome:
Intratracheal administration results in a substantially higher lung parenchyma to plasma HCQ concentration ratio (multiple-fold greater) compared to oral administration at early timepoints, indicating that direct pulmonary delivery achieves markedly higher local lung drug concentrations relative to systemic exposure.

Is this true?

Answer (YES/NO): YES